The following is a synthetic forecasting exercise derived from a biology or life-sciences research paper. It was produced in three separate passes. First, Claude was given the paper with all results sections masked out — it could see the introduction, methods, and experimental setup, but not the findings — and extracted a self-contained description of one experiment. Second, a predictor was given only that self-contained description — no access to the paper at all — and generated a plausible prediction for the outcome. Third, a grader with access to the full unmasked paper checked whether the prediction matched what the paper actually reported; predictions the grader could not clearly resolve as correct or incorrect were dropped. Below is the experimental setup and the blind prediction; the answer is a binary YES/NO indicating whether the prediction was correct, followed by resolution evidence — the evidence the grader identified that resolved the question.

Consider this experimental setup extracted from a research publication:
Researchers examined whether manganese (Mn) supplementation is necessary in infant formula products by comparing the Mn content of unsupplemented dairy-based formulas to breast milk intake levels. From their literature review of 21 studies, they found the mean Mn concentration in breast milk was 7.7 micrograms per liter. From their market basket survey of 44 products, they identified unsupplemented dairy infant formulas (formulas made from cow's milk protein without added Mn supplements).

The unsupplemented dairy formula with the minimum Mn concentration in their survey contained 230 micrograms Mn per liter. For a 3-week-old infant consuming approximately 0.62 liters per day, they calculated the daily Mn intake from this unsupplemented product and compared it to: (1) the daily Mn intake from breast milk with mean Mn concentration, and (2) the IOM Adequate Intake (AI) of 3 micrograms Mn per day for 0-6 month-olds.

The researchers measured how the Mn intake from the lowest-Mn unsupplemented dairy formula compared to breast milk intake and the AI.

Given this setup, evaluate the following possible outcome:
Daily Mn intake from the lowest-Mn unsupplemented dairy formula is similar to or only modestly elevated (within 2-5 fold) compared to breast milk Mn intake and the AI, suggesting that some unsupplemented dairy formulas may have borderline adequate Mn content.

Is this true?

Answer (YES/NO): NO